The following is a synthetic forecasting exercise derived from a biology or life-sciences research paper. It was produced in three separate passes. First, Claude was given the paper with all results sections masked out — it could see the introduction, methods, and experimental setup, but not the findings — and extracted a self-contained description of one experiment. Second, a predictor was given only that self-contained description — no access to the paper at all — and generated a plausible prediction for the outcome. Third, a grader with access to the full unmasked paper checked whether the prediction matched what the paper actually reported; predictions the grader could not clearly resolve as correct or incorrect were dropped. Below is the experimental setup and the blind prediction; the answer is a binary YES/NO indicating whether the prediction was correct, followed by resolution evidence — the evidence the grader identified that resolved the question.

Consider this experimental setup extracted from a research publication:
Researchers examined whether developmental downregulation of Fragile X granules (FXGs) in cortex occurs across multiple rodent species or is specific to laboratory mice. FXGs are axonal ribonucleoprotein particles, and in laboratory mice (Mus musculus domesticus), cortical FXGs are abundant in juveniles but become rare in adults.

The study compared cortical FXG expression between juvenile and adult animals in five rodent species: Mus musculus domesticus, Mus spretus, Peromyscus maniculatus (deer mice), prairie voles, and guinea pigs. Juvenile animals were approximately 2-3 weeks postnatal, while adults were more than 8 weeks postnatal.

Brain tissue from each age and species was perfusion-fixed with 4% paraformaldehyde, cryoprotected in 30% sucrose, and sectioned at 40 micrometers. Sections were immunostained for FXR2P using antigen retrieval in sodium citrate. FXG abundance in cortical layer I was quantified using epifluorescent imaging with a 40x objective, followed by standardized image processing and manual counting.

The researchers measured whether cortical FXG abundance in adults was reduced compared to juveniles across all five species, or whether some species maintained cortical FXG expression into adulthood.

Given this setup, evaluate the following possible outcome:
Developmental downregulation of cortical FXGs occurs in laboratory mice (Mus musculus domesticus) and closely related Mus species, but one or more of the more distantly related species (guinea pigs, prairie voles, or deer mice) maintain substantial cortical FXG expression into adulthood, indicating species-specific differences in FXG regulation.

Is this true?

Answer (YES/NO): NO